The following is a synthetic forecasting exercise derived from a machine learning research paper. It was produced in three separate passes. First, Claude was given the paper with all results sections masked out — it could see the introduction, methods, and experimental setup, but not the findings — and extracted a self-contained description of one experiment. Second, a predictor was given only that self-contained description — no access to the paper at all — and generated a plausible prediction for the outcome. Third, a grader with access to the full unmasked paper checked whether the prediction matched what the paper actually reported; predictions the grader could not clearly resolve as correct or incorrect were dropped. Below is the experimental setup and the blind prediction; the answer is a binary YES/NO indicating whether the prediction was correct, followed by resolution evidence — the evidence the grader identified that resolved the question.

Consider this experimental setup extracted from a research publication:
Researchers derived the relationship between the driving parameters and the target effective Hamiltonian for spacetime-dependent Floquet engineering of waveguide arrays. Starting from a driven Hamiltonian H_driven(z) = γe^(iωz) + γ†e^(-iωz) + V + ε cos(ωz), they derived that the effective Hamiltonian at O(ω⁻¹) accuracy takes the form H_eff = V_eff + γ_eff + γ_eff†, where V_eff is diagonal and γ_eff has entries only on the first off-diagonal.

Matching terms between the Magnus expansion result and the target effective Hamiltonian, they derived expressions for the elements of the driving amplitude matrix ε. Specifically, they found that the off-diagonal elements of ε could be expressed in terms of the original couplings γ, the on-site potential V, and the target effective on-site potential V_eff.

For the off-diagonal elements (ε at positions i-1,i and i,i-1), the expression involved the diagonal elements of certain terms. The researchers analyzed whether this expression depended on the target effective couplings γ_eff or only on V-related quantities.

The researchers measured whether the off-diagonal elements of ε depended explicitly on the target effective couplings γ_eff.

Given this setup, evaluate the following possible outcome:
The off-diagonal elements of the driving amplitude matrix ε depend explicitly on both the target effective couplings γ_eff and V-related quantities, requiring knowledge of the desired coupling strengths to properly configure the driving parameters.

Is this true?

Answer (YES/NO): NO